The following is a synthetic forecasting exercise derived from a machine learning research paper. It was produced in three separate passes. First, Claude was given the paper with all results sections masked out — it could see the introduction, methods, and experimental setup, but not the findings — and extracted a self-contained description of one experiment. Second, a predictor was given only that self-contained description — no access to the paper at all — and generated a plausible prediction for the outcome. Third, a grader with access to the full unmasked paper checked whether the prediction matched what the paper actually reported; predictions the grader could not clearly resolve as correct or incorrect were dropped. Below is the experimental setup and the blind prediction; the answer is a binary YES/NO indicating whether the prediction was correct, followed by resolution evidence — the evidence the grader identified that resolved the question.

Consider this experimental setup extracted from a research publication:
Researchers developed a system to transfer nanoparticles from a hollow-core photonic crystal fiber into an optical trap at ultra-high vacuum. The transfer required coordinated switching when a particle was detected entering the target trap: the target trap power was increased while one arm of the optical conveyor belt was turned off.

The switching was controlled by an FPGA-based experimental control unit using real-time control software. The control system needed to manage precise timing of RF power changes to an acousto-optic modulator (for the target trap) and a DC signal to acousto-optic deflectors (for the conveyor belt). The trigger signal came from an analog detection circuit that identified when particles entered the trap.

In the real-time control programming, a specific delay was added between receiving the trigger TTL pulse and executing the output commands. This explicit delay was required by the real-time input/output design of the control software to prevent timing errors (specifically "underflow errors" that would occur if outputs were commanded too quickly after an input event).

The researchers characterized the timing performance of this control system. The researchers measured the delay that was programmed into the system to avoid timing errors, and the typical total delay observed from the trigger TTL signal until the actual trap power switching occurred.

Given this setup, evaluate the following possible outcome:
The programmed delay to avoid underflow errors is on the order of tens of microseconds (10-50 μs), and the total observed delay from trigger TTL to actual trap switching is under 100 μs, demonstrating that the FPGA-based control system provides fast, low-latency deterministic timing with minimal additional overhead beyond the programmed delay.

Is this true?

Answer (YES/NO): NO